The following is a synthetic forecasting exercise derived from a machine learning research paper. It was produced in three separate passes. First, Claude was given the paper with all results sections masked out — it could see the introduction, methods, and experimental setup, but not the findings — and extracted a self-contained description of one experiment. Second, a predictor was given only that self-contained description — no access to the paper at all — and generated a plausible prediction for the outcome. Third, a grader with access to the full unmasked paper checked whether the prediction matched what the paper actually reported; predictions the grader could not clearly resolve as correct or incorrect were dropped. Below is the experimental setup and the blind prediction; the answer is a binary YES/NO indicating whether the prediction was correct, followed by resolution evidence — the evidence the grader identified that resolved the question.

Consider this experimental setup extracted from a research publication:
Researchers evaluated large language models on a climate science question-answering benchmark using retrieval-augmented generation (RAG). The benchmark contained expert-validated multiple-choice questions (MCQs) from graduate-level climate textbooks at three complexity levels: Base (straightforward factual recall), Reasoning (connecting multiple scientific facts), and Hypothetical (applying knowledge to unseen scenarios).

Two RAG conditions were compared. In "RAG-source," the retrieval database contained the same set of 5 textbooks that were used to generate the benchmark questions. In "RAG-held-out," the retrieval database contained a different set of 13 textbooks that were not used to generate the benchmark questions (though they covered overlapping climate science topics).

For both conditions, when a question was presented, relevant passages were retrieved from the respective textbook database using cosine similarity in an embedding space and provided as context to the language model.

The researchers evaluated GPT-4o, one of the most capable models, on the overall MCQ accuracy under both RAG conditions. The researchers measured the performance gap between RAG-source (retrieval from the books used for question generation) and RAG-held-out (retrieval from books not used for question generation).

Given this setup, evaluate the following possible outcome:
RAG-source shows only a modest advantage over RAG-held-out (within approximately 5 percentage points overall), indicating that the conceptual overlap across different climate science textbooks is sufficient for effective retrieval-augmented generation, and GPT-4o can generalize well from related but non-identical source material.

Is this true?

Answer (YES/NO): NO